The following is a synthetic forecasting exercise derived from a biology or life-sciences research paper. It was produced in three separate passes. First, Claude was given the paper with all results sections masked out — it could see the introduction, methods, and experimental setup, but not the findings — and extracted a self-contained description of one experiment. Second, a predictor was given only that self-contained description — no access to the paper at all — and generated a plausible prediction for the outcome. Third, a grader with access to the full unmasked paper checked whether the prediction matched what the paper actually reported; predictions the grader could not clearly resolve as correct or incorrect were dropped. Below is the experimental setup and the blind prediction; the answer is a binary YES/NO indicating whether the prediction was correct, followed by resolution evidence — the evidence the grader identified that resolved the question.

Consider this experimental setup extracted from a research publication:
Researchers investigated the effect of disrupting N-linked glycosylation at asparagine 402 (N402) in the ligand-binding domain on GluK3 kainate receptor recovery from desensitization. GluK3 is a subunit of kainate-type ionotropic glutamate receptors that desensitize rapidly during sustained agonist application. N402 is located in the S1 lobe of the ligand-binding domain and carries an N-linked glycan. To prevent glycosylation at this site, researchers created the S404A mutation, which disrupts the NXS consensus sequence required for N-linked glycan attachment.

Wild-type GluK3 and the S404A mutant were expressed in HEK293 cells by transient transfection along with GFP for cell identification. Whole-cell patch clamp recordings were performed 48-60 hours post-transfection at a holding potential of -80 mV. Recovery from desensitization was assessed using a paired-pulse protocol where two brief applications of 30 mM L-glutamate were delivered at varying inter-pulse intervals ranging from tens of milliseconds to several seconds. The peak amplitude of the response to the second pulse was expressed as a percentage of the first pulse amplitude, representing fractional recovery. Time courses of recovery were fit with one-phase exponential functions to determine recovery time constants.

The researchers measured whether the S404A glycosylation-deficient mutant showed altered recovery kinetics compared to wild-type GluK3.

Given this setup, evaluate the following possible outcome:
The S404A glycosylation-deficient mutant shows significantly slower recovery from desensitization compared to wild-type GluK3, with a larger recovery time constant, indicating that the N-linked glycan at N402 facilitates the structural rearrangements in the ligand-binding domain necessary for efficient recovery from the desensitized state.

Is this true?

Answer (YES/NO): NO